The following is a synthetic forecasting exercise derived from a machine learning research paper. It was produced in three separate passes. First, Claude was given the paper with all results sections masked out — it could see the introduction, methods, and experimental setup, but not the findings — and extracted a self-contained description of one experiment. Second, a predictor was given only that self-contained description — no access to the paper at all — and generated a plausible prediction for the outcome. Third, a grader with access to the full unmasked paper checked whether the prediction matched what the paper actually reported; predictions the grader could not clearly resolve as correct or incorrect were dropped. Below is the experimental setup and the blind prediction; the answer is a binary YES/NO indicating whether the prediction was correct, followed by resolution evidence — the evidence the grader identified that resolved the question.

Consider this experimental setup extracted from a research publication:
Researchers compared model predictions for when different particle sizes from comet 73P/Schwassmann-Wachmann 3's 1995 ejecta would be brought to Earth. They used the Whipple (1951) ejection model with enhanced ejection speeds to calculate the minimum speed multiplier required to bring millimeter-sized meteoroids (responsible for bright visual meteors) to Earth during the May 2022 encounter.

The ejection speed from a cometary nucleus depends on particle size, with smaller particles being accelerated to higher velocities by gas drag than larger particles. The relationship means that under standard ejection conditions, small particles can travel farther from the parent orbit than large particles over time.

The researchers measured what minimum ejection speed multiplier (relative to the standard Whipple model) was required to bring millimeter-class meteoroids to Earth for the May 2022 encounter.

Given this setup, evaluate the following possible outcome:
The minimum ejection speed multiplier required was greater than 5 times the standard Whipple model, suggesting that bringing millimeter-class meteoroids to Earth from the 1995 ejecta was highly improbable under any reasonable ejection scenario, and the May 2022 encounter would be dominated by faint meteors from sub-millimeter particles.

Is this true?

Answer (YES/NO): NO